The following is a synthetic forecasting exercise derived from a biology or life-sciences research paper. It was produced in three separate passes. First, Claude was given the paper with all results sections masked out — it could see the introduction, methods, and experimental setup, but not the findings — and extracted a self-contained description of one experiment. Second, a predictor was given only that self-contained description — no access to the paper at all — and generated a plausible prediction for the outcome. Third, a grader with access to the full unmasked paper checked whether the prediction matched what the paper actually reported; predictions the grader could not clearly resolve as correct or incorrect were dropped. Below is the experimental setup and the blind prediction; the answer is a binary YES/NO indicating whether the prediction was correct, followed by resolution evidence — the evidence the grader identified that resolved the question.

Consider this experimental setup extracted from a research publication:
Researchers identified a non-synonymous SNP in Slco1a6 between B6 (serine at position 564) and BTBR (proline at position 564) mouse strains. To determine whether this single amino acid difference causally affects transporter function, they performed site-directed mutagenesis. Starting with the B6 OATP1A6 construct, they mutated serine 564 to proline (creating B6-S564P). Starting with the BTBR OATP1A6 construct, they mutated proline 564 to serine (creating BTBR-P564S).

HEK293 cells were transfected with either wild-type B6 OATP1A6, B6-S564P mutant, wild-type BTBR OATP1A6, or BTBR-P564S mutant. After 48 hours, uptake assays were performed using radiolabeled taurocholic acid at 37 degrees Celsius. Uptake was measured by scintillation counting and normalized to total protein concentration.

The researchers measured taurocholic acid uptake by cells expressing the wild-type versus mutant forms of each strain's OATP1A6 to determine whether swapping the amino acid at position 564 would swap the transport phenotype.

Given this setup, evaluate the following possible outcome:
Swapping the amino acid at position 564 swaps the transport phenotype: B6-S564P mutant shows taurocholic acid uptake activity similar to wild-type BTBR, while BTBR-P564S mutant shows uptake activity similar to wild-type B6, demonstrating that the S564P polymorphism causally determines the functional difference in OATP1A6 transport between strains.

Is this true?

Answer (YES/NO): NO